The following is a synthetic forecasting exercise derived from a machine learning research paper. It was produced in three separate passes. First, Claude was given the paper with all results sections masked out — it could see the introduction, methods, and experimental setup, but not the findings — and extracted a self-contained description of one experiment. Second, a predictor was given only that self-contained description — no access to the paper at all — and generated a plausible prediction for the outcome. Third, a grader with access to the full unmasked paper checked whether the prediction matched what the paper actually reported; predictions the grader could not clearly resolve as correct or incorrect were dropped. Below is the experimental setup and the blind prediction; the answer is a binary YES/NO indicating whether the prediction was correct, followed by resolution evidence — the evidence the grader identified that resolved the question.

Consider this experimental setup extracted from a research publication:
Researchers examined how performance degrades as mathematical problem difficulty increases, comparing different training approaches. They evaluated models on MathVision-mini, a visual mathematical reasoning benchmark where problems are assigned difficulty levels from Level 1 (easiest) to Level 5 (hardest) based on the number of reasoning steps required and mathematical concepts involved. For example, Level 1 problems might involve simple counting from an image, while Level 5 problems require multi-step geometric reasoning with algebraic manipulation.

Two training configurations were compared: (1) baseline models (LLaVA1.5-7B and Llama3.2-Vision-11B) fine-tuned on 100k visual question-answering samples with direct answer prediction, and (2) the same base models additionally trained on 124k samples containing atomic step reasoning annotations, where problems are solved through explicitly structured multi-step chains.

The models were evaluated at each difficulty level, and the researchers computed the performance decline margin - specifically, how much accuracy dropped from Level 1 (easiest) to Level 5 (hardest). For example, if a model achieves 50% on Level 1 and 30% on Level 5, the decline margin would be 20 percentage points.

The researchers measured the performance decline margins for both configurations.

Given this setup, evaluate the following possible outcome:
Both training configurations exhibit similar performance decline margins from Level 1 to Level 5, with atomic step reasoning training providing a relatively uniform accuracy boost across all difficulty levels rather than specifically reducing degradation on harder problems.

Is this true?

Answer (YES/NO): NO